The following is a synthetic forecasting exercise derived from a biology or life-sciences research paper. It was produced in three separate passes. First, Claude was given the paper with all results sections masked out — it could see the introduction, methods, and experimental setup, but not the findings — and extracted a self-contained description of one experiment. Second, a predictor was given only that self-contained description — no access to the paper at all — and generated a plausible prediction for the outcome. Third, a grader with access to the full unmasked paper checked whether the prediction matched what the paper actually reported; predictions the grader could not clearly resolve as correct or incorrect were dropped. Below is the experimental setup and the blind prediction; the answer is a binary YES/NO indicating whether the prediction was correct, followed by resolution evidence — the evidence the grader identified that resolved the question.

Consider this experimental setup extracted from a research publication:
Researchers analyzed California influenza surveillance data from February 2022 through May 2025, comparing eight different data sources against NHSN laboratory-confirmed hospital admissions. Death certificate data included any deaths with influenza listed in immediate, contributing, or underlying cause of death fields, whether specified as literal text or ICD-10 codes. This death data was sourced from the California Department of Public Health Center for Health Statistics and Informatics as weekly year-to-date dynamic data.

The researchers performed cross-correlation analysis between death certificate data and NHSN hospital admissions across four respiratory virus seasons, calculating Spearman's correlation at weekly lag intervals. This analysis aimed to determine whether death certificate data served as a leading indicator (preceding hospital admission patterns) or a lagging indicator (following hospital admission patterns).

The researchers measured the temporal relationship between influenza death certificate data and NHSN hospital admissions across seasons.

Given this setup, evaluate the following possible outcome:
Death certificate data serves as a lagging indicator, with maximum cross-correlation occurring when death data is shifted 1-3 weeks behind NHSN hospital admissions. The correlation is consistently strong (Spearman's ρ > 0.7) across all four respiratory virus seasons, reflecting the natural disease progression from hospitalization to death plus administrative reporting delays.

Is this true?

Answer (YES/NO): NO